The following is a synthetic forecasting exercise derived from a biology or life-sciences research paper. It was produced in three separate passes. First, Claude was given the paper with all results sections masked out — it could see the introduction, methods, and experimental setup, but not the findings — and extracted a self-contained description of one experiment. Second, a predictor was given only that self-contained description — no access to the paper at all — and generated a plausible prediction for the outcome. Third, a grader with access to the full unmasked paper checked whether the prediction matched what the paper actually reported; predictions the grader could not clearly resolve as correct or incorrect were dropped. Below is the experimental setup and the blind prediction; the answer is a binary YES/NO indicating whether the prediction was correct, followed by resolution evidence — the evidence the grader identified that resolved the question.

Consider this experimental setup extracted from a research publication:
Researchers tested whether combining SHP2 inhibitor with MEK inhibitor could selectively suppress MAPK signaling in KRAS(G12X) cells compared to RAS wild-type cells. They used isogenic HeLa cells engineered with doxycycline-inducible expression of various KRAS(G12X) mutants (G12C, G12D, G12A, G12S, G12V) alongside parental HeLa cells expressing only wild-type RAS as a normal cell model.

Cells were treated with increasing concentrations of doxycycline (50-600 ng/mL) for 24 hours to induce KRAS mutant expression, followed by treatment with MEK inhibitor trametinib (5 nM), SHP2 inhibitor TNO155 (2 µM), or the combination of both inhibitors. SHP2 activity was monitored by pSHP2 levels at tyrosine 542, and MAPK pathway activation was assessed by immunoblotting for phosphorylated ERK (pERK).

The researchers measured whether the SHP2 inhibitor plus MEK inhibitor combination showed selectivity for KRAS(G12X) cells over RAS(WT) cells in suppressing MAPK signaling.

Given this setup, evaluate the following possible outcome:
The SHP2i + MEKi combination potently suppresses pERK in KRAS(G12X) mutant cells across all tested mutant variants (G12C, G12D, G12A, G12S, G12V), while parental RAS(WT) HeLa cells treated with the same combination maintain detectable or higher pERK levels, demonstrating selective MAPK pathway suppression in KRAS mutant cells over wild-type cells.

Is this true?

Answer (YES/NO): NO